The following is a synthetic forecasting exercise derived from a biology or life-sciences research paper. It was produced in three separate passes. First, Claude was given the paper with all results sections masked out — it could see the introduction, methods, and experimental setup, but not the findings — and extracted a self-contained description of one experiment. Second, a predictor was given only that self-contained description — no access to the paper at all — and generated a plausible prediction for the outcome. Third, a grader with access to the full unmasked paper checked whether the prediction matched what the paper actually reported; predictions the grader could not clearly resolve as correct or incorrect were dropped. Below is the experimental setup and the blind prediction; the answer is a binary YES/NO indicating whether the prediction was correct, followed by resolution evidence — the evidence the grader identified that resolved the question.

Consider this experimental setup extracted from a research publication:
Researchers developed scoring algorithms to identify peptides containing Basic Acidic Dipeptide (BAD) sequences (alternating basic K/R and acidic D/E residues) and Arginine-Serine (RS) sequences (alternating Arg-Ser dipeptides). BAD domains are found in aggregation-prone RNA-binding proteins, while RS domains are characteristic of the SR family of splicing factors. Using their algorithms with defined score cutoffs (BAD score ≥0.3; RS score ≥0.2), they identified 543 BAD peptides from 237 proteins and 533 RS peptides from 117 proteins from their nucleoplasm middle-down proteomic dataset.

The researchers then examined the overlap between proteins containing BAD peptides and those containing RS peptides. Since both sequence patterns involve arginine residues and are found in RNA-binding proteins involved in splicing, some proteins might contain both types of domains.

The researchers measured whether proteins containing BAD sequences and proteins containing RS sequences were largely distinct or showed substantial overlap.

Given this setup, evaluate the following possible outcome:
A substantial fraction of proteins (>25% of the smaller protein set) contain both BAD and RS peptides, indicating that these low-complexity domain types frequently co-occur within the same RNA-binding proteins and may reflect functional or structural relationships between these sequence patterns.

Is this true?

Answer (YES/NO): YES